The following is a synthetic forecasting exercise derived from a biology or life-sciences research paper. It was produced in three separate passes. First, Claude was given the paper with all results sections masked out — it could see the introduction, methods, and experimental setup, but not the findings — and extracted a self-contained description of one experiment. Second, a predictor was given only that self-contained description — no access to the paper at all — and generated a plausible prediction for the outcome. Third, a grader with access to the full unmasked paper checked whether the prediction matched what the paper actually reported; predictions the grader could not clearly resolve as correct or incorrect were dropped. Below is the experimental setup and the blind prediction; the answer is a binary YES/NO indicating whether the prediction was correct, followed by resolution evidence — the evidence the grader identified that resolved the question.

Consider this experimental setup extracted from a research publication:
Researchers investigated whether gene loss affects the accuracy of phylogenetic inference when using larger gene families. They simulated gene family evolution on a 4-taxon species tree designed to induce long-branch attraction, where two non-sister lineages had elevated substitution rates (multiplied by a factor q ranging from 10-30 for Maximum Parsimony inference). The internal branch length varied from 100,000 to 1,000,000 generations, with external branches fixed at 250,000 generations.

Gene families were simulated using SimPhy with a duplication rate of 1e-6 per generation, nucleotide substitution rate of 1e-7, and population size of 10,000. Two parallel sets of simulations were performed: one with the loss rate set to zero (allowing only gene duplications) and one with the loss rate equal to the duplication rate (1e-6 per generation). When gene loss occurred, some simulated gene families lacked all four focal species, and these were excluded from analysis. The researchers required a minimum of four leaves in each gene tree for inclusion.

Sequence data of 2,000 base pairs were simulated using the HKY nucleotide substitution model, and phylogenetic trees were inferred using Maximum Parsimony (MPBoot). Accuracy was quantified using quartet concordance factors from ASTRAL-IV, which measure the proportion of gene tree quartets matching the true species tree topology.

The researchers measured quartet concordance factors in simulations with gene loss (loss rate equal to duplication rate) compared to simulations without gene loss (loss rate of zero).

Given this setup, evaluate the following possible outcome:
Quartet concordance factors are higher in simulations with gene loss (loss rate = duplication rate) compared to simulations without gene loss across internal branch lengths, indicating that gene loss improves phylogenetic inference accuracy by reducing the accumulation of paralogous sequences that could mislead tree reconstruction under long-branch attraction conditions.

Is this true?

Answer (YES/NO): NO